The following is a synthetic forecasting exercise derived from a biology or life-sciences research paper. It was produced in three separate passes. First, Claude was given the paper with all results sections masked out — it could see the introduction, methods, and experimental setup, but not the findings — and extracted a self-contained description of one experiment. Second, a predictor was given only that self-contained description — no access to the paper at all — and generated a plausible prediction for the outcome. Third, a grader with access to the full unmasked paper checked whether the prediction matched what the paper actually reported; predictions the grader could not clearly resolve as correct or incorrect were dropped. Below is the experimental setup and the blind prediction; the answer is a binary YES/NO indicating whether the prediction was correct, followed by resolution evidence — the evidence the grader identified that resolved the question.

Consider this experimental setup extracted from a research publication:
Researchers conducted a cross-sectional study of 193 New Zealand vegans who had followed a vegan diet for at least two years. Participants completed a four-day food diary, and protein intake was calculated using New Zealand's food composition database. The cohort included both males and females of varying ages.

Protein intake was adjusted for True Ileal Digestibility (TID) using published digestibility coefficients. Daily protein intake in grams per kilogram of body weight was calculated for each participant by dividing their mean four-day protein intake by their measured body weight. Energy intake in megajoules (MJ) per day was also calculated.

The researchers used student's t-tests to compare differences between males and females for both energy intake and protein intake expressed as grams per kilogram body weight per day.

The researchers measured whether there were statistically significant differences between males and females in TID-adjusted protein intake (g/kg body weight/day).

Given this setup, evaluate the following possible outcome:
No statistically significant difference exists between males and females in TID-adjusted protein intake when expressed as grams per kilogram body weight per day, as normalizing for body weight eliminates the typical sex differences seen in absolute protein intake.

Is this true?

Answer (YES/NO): NO